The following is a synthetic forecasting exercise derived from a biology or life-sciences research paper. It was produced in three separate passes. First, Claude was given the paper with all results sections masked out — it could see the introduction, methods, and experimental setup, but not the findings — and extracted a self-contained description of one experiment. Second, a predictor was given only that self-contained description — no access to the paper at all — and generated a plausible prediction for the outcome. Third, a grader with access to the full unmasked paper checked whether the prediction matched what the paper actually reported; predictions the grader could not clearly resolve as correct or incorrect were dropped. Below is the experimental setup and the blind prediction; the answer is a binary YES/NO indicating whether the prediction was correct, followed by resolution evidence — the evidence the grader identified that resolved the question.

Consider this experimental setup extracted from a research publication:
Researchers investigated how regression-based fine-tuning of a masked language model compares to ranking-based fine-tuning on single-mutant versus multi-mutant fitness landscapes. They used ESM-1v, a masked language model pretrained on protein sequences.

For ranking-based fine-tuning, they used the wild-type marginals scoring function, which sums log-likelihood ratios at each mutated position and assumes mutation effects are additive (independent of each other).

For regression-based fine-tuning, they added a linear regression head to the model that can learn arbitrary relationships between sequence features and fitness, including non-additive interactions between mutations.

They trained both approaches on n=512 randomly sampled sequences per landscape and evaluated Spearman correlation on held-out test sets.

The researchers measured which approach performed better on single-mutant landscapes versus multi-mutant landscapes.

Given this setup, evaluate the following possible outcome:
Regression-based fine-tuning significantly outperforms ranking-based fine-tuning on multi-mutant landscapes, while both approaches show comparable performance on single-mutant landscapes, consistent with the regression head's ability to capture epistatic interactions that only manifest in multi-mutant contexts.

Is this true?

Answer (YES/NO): NO